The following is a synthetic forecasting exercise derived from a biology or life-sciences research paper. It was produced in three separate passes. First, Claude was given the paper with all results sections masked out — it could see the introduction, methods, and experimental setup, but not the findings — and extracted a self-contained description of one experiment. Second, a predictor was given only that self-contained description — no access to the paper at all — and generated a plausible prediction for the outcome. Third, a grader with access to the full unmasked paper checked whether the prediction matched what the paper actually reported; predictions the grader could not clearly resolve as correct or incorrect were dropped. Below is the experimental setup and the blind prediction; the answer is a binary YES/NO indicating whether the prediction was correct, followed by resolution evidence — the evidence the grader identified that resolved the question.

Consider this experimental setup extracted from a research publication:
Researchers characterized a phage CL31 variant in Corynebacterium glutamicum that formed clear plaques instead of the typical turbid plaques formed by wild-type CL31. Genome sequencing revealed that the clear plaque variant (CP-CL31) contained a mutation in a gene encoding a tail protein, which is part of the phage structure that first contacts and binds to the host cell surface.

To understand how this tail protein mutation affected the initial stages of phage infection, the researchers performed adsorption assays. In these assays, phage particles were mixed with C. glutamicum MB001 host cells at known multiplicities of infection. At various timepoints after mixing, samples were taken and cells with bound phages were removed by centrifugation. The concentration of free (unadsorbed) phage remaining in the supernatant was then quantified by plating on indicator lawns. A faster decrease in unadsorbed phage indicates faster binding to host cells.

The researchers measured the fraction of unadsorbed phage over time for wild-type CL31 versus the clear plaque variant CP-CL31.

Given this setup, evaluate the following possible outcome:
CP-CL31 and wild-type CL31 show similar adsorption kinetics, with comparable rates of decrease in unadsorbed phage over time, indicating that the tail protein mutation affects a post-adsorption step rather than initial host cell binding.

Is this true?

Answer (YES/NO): NO